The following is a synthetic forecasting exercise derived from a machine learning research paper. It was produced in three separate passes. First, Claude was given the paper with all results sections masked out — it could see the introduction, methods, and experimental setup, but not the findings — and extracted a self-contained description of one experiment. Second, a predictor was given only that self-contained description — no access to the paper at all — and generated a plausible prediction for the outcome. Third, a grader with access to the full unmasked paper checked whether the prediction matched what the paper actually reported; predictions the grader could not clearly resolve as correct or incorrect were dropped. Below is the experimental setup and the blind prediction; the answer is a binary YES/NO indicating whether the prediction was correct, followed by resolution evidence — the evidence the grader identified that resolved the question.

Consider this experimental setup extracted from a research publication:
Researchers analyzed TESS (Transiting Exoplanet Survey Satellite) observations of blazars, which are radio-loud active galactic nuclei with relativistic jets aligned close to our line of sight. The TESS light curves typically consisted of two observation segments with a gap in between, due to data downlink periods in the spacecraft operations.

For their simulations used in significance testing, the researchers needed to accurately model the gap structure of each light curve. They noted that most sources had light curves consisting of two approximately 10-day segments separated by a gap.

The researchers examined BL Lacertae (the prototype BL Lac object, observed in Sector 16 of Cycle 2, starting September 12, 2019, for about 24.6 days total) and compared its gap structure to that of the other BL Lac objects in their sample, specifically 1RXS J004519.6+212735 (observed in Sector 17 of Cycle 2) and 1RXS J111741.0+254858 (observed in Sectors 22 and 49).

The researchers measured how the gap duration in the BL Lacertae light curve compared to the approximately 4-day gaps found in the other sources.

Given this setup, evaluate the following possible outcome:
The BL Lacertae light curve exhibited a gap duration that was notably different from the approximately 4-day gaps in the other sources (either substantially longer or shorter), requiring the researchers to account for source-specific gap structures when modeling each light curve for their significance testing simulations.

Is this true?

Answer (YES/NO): YES